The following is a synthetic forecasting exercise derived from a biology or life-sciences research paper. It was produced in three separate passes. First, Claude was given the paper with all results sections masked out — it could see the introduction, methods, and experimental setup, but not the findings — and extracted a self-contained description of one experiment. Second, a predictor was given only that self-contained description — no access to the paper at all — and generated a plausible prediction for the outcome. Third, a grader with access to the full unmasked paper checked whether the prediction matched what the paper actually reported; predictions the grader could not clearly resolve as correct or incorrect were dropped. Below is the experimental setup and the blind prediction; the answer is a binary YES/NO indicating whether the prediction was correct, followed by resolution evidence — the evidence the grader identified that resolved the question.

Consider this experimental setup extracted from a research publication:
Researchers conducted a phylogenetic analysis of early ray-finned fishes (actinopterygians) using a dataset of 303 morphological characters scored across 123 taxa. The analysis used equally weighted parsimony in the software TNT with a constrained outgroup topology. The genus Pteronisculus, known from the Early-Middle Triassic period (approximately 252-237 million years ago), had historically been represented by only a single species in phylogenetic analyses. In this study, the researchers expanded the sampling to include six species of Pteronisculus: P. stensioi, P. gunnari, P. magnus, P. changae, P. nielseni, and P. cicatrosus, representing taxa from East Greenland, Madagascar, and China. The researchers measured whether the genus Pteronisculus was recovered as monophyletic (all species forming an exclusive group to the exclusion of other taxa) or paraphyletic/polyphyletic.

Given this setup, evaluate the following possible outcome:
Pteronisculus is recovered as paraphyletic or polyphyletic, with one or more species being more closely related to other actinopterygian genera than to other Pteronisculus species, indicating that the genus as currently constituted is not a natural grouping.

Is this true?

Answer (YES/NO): NO